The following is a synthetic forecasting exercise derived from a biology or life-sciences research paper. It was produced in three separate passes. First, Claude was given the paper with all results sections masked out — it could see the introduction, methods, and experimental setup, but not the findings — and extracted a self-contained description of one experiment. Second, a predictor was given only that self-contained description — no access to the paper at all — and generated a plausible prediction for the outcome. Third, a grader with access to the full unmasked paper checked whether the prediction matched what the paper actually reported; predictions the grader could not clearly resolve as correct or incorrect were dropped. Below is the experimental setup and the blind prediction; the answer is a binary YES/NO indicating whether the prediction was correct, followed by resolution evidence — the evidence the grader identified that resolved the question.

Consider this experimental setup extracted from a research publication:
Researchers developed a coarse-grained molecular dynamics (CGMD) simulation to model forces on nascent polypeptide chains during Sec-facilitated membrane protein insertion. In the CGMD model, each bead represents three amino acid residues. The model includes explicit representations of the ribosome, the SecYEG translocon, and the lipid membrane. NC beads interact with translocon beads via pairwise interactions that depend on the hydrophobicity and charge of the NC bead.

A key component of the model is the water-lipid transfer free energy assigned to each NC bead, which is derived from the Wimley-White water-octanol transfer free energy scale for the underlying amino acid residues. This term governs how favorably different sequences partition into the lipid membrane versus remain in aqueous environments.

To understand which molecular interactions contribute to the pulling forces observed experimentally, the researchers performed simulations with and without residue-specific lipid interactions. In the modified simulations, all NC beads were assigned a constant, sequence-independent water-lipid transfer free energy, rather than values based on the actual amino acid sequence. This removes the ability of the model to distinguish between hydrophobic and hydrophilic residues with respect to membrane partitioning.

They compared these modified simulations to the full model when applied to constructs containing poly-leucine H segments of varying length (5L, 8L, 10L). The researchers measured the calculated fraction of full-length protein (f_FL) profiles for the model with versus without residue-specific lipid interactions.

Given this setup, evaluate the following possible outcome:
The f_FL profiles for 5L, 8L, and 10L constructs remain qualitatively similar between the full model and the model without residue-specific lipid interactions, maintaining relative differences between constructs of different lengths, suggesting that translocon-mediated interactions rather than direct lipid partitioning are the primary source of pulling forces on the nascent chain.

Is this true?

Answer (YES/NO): NO